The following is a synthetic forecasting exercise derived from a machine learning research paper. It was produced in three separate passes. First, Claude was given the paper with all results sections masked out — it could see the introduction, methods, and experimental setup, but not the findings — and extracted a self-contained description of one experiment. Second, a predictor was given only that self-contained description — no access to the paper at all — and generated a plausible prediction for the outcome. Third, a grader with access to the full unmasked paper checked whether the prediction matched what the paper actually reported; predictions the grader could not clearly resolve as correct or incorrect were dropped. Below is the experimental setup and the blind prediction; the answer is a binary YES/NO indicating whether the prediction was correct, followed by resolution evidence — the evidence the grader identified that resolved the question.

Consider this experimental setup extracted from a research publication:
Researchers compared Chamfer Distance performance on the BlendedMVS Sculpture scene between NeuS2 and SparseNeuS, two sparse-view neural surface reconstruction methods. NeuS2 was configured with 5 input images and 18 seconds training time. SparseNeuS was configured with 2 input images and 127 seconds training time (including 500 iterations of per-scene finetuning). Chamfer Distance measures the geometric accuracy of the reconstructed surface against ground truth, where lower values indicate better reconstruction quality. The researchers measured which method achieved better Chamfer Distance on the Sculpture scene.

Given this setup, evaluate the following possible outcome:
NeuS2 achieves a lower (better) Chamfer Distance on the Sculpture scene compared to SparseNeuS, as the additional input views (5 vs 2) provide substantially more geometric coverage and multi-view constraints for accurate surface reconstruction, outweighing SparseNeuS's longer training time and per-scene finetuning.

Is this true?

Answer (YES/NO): YES